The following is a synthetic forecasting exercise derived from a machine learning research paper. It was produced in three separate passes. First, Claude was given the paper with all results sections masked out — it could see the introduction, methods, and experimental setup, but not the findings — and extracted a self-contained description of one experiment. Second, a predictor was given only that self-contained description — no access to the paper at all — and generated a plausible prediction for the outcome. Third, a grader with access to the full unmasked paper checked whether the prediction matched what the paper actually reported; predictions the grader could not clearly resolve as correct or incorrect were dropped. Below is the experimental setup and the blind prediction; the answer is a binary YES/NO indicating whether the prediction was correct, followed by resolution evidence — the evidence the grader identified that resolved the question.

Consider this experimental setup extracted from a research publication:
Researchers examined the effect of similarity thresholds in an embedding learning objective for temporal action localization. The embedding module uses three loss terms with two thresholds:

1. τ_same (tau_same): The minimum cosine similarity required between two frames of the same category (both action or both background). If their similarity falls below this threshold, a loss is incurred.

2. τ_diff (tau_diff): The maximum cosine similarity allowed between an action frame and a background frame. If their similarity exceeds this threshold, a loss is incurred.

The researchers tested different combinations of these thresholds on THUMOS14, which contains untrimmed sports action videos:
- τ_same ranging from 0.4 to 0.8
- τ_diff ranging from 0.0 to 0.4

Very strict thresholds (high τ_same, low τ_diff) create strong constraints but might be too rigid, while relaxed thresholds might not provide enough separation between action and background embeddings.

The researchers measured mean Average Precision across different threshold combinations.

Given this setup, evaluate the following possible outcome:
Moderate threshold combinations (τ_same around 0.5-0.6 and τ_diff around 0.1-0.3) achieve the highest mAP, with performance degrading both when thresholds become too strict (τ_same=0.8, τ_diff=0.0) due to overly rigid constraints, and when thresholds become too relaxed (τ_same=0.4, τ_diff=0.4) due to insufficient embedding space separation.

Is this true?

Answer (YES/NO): NO